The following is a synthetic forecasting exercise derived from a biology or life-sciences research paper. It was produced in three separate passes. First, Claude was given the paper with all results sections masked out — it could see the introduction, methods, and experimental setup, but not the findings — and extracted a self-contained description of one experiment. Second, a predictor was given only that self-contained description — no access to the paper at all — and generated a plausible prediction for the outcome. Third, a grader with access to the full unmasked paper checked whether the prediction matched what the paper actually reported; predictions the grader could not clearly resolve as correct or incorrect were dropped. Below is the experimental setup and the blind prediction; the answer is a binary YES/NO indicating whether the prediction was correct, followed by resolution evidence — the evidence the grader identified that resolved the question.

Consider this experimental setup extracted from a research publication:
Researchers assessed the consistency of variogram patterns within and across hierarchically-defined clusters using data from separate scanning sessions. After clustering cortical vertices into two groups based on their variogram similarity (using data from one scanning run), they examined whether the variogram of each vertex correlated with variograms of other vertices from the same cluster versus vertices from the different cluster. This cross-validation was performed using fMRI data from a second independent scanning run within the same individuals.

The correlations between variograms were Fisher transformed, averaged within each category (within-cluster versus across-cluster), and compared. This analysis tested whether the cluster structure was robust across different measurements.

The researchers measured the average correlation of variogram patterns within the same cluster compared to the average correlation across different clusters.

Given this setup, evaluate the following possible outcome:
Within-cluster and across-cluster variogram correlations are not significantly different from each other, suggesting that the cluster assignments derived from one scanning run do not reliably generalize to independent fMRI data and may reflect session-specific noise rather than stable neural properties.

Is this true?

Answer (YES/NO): NO